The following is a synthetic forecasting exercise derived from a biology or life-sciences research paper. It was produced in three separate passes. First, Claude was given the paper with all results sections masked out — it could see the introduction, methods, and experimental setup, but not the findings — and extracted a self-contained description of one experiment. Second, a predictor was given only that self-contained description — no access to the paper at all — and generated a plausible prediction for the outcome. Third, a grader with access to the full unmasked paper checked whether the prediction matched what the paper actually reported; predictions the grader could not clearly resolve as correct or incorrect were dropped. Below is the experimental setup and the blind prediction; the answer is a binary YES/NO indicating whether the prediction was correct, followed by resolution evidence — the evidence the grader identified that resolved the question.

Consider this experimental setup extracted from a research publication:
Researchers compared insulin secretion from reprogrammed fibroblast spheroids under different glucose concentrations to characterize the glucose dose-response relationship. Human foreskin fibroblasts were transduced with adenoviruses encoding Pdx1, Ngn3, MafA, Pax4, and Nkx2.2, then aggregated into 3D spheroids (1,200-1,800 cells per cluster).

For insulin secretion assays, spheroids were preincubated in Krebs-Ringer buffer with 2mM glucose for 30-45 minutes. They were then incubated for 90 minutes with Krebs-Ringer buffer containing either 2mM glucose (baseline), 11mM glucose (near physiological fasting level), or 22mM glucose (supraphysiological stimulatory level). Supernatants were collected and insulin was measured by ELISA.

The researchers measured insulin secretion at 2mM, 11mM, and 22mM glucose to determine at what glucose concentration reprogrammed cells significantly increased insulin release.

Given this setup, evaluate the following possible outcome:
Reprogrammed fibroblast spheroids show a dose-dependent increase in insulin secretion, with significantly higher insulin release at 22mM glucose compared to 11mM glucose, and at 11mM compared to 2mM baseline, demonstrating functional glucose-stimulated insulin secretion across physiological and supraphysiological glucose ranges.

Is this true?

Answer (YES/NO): NO